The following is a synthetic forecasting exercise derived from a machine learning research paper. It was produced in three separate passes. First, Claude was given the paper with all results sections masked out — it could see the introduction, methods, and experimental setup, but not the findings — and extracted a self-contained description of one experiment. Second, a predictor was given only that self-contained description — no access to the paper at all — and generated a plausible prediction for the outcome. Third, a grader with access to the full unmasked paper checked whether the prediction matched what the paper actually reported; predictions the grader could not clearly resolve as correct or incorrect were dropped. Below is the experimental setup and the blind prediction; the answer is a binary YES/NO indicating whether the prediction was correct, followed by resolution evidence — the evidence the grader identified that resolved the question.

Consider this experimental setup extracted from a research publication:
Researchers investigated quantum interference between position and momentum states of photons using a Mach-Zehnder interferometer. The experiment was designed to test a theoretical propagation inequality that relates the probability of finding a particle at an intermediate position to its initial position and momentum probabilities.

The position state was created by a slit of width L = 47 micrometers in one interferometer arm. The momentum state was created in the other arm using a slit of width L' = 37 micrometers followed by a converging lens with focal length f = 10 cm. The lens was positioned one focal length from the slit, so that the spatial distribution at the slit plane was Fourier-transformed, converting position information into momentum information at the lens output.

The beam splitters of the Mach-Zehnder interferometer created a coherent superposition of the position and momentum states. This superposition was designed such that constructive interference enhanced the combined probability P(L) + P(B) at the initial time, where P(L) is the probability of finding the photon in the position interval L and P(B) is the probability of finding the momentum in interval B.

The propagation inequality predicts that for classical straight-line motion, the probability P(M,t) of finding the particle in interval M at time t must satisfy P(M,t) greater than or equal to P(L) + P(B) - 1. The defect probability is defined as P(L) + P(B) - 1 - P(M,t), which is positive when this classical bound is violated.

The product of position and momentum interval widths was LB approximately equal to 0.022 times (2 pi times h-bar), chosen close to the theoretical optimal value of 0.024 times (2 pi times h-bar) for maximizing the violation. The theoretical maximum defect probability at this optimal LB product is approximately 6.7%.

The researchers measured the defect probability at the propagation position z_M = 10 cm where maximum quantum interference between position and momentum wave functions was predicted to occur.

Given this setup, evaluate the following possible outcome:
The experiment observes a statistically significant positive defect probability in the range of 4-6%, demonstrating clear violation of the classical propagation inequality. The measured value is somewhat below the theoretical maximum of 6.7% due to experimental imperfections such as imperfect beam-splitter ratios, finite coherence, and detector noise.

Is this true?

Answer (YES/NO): YES